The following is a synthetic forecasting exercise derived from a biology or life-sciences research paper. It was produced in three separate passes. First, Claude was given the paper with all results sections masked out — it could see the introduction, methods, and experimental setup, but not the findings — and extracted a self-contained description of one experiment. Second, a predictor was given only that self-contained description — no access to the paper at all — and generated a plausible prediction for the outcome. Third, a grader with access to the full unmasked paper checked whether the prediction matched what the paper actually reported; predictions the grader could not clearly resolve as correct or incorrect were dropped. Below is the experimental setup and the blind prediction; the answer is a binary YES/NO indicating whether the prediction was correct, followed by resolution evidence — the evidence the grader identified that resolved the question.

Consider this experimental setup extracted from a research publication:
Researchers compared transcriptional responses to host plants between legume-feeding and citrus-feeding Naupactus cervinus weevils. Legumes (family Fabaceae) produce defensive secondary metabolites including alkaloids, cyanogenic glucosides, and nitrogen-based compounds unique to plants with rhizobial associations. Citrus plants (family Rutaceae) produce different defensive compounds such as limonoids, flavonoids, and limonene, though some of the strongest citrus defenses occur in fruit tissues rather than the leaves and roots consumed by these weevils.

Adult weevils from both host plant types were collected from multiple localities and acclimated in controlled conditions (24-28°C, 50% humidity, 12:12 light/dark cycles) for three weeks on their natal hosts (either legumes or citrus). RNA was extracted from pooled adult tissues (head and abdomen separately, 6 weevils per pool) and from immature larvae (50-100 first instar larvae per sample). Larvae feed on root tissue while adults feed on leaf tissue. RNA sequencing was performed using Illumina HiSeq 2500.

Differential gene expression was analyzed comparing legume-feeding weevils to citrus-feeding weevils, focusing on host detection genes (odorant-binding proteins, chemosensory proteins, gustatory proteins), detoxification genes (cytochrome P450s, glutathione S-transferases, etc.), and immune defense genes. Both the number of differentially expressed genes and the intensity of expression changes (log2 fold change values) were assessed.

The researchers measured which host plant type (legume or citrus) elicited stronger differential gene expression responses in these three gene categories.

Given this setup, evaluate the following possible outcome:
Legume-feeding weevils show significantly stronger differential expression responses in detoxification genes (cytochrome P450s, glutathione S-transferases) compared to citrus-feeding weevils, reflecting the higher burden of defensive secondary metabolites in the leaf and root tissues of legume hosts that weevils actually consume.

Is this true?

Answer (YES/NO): NO